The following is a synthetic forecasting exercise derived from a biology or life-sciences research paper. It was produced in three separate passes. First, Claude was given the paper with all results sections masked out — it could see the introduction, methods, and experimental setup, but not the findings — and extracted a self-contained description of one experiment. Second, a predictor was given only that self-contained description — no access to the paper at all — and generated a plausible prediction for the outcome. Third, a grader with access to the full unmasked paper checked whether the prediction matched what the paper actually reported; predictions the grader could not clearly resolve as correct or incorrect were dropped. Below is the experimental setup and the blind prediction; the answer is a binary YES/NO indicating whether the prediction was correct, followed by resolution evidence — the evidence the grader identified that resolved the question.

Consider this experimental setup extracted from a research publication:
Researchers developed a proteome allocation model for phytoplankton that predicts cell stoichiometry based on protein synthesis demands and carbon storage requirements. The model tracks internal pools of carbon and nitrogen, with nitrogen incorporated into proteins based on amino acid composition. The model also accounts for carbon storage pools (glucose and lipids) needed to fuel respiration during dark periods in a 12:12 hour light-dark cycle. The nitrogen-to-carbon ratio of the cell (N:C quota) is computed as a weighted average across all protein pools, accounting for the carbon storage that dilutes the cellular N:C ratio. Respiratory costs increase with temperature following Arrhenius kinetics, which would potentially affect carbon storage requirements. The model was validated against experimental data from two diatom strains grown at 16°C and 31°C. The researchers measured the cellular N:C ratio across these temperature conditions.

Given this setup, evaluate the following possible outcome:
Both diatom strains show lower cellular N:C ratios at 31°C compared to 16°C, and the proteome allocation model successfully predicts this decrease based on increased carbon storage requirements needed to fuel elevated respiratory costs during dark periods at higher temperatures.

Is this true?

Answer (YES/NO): NO